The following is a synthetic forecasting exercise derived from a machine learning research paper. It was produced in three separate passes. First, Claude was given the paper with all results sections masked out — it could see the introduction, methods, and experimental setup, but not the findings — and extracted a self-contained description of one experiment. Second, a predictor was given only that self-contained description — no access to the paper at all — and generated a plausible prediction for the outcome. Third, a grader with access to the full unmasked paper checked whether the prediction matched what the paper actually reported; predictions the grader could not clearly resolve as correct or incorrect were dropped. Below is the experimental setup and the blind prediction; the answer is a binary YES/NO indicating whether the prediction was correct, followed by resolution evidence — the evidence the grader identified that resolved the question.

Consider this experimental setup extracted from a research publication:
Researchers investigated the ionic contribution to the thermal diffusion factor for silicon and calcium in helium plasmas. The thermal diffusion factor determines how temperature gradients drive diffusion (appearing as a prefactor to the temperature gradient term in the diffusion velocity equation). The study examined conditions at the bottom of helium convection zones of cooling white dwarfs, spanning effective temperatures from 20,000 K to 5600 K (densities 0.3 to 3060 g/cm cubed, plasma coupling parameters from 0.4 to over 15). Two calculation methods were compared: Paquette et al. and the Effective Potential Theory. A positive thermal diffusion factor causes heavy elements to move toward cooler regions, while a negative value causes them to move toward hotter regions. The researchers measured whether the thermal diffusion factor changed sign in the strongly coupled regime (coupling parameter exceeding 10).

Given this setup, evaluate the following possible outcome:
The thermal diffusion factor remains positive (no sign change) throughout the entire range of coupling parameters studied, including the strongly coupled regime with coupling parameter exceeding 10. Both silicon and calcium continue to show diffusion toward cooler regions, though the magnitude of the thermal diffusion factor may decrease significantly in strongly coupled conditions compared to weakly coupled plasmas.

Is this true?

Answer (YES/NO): NO